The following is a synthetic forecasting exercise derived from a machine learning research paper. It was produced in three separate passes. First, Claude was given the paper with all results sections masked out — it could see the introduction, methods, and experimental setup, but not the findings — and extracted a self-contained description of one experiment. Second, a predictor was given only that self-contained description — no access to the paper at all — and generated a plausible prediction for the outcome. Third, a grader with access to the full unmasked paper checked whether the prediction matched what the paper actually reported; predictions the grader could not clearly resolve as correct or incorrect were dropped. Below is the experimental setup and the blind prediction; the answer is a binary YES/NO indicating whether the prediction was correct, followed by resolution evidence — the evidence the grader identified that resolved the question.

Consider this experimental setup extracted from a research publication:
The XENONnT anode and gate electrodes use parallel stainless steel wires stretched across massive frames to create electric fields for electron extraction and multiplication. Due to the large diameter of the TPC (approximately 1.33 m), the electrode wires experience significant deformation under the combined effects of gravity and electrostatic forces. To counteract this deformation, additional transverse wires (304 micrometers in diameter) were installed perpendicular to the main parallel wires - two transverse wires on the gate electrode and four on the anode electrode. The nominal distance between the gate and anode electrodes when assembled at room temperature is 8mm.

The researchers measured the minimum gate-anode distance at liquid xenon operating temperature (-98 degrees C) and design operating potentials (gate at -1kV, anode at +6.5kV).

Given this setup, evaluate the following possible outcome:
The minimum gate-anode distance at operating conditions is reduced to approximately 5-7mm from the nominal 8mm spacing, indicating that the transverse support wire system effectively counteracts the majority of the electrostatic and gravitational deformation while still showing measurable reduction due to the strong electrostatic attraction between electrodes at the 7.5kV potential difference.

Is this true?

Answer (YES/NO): YES